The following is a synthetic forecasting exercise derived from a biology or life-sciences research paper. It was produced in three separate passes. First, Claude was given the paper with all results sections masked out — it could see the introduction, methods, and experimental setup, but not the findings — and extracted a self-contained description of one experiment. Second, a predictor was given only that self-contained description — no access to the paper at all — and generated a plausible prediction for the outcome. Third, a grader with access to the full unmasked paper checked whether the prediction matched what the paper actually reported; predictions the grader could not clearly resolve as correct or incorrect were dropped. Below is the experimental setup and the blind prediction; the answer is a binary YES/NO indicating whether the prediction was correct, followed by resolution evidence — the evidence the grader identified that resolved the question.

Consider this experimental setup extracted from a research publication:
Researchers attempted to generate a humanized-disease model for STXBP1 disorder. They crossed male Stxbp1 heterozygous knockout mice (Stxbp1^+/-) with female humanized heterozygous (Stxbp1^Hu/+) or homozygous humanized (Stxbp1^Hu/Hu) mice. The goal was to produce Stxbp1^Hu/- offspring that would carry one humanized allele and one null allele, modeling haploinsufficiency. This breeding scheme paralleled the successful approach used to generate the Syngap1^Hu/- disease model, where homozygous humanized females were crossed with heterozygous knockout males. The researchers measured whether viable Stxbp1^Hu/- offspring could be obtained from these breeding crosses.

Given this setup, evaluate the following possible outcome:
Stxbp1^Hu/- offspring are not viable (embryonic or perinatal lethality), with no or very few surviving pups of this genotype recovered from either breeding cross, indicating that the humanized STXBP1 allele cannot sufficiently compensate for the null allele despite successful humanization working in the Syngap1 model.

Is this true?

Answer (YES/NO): YES